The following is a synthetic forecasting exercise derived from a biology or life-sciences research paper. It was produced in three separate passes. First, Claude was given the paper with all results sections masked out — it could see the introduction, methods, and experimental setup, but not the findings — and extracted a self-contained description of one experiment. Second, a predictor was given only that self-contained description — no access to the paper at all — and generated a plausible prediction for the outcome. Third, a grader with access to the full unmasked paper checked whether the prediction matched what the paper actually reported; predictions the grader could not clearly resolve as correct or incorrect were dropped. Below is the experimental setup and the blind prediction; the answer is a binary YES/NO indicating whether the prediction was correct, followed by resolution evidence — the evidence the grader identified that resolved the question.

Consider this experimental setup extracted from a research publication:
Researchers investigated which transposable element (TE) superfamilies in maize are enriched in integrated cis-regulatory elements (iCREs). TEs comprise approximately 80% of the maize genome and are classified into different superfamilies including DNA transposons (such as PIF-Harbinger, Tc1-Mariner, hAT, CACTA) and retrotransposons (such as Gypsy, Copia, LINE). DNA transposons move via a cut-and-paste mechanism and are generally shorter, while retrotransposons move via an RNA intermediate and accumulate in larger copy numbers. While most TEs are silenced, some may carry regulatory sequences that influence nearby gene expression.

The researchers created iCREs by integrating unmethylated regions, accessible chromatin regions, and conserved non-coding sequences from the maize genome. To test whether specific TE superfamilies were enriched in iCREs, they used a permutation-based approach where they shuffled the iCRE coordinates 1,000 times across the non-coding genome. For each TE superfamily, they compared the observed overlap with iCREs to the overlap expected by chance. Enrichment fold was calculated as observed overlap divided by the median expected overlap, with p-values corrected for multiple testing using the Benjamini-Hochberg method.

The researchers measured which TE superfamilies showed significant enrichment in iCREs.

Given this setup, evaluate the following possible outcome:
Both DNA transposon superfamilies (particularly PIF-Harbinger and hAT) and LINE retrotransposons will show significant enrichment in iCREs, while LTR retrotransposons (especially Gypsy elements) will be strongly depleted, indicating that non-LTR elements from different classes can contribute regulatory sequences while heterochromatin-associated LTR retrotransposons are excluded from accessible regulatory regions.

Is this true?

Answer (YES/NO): YES